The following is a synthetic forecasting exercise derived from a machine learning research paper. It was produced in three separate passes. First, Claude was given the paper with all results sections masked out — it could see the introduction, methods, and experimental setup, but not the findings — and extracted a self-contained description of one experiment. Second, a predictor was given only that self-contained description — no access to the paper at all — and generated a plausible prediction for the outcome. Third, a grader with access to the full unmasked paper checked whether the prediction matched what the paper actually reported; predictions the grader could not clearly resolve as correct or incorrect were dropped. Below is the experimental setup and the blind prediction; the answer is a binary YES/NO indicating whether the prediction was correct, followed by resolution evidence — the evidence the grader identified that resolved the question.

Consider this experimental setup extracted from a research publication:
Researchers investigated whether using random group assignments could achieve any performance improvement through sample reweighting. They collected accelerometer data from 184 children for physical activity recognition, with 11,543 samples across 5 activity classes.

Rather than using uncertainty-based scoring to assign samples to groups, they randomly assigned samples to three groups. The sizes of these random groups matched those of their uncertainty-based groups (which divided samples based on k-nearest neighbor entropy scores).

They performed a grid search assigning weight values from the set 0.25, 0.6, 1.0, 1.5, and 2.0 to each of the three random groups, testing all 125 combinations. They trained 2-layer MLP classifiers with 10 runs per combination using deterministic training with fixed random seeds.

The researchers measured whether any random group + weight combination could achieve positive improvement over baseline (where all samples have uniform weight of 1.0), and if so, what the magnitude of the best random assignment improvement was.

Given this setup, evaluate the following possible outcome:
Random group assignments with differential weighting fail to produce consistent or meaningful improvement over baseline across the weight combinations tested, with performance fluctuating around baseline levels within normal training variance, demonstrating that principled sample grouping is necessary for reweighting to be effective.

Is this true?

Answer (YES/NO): NO